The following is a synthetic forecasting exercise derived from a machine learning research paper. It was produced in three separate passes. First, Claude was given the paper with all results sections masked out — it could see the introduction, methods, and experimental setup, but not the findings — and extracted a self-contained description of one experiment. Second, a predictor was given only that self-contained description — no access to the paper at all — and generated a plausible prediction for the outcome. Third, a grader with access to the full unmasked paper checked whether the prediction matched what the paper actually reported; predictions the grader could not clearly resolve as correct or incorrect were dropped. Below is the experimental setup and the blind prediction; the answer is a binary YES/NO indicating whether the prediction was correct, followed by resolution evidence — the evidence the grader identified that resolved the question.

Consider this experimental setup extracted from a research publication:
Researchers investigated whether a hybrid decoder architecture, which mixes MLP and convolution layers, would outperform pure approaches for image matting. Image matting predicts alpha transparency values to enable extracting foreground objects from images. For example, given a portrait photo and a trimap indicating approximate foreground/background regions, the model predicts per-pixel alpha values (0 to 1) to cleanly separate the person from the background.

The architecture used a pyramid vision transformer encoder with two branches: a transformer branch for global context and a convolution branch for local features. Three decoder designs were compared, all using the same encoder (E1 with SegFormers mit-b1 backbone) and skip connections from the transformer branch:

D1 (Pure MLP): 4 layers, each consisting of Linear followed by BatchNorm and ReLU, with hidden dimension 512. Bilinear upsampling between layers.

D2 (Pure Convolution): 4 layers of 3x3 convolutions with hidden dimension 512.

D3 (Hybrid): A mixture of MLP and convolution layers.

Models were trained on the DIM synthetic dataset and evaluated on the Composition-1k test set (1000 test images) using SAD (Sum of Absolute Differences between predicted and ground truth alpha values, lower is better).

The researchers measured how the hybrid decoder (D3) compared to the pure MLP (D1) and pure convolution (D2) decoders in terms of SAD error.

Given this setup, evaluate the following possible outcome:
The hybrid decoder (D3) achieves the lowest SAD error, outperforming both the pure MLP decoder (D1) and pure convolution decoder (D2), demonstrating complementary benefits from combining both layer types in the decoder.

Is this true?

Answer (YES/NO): NO